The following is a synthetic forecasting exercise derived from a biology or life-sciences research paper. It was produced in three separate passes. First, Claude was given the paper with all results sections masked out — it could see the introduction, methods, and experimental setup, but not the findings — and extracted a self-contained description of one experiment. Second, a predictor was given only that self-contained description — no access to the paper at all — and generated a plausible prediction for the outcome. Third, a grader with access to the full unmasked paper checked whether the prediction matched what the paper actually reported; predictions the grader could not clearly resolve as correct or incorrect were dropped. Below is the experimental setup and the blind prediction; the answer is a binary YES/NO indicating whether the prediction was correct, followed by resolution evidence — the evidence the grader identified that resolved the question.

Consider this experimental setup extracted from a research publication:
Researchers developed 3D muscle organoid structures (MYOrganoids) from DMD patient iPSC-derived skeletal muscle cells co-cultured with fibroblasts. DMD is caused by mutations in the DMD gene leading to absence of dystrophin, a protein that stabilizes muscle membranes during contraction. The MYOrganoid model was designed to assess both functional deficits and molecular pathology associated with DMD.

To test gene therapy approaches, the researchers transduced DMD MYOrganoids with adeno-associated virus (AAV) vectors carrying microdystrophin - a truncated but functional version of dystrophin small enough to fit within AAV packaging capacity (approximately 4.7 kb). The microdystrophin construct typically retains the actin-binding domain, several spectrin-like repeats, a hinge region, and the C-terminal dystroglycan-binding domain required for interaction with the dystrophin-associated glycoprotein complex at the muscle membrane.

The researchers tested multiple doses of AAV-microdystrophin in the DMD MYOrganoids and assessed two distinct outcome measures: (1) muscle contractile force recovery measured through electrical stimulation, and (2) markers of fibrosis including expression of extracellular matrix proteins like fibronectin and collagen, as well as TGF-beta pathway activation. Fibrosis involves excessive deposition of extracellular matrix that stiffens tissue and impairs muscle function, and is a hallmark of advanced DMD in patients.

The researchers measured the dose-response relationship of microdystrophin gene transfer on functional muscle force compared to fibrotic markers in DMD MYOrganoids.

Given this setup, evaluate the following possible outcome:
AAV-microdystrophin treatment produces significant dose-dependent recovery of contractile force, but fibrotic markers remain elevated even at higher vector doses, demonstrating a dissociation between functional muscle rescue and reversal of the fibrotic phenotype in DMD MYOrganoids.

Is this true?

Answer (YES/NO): YES